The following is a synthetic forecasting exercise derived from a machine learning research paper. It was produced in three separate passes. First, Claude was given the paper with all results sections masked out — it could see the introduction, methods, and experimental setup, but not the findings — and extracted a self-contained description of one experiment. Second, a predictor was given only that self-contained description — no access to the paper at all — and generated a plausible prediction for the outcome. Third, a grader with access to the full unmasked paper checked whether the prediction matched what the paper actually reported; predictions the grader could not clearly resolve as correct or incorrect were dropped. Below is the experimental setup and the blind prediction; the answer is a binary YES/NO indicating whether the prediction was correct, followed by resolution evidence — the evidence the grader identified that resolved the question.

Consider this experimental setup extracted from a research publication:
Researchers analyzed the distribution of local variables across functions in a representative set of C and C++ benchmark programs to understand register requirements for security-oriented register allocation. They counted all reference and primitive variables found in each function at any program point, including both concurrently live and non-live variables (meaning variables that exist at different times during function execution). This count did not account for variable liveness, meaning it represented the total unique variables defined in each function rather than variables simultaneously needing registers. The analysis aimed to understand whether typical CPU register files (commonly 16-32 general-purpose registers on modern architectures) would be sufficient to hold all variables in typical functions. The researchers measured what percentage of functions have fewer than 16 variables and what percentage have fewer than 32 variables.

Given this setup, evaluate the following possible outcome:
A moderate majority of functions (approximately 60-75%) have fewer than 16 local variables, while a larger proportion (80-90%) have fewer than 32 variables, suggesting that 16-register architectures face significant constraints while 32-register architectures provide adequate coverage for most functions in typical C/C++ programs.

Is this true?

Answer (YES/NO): NO